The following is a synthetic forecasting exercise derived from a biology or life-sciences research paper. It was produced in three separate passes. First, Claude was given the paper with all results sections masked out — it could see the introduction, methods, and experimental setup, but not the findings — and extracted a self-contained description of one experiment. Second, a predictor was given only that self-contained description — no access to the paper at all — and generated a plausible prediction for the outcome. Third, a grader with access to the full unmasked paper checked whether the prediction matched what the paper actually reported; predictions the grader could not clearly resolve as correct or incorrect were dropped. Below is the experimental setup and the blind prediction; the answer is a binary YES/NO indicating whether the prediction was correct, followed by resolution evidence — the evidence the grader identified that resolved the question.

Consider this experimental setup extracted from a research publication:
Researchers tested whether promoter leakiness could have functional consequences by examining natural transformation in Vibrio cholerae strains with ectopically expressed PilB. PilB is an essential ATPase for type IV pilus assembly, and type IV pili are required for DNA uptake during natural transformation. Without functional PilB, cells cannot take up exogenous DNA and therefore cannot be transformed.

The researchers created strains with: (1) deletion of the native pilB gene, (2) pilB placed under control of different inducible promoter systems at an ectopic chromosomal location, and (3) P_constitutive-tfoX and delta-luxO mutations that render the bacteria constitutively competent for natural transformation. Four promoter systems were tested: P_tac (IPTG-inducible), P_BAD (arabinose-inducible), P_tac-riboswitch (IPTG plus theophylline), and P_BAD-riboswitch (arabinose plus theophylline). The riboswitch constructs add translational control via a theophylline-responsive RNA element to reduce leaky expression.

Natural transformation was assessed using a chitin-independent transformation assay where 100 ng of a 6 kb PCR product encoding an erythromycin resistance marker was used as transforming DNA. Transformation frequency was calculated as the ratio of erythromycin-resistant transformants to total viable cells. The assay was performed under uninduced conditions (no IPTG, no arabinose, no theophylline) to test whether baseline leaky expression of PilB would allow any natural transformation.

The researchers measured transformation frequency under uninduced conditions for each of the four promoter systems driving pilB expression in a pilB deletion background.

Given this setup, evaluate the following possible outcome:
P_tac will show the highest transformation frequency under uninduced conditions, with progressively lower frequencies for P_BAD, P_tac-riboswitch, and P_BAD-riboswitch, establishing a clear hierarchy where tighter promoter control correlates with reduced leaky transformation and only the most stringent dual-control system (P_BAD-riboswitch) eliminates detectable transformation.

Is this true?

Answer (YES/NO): NO